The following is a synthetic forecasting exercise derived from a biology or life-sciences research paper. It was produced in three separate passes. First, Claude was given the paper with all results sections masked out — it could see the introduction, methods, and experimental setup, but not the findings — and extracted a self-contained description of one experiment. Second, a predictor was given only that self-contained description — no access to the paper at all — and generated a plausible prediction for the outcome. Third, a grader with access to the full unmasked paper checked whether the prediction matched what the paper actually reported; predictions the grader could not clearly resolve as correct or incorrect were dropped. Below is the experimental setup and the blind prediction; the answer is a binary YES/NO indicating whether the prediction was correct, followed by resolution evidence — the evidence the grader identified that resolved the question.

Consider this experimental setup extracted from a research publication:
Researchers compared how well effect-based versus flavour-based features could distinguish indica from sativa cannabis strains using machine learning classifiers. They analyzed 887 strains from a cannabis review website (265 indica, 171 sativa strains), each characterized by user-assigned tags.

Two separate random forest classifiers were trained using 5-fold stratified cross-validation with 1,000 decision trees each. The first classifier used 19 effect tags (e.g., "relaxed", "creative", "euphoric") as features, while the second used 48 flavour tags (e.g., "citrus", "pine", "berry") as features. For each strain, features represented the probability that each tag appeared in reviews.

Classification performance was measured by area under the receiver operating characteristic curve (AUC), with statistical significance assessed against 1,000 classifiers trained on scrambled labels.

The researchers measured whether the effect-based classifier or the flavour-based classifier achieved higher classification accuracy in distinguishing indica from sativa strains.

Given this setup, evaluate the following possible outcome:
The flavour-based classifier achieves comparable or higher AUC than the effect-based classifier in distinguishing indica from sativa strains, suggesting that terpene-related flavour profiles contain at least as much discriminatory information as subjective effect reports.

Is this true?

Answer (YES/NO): NO